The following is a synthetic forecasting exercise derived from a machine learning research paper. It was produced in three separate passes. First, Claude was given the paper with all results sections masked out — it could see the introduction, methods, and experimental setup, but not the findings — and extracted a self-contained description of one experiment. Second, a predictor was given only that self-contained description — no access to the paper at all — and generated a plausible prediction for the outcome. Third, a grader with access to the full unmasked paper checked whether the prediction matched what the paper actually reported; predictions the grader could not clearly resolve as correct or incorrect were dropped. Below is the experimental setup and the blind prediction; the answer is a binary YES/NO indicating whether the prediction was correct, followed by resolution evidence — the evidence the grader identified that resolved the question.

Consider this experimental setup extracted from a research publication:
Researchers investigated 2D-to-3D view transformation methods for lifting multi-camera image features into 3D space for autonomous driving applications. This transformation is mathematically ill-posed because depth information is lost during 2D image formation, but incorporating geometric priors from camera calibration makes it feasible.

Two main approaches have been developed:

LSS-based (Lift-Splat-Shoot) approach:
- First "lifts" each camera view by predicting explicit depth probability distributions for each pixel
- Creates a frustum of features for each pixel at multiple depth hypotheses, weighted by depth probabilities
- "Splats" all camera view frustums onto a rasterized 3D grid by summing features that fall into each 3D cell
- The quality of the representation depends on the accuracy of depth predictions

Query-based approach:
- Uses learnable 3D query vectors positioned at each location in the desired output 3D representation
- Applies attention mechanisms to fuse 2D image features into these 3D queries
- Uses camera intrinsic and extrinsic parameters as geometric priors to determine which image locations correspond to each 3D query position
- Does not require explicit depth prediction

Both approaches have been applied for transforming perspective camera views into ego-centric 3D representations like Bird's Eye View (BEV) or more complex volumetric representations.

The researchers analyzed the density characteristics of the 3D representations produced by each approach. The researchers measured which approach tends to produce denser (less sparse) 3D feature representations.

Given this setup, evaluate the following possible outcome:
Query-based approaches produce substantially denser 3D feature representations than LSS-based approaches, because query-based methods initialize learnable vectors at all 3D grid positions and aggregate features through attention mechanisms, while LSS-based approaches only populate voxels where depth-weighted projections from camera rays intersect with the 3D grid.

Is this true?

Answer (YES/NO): YES